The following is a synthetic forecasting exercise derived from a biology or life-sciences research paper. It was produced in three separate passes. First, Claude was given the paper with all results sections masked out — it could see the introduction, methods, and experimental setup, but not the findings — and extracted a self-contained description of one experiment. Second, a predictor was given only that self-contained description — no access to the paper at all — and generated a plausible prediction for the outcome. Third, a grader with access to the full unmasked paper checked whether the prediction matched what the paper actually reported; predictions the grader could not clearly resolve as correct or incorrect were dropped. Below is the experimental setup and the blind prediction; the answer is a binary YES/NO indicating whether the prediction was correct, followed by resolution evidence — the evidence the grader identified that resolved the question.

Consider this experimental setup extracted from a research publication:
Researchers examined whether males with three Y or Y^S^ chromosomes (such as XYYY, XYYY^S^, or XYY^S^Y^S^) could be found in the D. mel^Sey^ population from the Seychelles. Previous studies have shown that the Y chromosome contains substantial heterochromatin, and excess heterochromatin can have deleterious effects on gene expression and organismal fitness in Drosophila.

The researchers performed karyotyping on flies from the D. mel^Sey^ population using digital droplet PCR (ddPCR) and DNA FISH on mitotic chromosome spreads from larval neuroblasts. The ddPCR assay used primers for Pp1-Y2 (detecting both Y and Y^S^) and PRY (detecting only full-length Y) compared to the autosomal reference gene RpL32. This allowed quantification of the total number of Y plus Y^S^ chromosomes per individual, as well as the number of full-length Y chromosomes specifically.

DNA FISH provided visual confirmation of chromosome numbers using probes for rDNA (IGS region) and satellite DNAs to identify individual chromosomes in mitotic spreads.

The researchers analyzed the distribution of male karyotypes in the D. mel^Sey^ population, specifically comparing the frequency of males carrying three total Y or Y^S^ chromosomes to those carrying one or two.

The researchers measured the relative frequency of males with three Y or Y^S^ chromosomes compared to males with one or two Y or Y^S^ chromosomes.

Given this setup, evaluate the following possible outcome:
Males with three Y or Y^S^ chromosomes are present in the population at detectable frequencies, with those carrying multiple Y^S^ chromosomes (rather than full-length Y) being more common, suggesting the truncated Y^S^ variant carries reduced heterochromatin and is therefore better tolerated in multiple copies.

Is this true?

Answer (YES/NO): YES